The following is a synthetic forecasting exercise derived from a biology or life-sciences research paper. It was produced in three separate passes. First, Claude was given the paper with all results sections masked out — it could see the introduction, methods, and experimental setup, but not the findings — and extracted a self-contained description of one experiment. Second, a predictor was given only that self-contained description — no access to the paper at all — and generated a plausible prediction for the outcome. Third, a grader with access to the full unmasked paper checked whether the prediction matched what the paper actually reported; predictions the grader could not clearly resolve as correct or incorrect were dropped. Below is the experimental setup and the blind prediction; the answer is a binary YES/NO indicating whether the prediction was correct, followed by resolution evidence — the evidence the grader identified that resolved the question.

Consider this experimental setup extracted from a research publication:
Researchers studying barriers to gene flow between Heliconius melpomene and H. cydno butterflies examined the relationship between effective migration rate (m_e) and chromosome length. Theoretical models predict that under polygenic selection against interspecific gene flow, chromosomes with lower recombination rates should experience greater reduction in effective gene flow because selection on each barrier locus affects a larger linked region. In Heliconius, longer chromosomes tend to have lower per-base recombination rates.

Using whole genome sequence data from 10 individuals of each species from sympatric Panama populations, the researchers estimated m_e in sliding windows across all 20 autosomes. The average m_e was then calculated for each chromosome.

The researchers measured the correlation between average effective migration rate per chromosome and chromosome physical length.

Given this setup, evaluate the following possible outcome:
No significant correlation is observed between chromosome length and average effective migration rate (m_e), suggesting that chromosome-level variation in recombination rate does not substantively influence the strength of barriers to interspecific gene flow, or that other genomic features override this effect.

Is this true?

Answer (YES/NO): NO